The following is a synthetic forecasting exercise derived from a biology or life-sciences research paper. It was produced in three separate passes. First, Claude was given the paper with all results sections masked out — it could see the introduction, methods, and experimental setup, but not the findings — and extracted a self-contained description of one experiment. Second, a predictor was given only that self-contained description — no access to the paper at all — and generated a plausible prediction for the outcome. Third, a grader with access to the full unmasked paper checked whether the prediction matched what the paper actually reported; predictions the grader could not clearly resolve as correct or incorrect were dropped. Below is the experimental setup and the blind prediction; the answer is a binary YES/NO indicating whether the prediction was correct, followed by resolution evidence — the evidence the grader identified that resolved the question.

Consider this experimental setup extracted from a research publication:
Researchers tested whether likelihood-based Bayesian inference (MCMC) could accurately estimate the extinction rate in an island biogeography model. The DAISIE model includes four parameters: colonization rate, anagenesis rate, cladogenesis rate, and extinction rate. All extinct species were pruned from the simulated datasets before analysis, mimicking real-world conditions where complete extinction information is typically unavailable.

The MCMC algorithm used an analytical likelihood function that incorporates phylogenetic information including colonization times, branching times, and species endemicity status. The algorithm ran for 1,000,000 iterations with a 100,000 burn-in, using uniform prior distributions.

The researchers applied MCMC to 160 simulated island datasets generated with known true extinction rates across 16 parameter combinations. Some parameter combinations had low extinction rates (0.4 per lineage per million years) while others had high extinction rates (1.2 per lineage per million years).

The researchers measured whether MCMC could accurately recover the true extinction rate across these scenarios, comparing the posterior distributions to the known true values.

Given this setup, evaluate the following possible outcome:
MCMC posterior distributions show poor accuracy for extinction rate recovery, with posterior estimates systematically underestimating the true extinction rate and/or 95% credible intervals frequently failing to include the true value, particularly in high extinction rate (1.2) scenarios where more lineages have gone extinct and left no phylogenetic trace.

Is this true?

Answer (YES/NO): NO